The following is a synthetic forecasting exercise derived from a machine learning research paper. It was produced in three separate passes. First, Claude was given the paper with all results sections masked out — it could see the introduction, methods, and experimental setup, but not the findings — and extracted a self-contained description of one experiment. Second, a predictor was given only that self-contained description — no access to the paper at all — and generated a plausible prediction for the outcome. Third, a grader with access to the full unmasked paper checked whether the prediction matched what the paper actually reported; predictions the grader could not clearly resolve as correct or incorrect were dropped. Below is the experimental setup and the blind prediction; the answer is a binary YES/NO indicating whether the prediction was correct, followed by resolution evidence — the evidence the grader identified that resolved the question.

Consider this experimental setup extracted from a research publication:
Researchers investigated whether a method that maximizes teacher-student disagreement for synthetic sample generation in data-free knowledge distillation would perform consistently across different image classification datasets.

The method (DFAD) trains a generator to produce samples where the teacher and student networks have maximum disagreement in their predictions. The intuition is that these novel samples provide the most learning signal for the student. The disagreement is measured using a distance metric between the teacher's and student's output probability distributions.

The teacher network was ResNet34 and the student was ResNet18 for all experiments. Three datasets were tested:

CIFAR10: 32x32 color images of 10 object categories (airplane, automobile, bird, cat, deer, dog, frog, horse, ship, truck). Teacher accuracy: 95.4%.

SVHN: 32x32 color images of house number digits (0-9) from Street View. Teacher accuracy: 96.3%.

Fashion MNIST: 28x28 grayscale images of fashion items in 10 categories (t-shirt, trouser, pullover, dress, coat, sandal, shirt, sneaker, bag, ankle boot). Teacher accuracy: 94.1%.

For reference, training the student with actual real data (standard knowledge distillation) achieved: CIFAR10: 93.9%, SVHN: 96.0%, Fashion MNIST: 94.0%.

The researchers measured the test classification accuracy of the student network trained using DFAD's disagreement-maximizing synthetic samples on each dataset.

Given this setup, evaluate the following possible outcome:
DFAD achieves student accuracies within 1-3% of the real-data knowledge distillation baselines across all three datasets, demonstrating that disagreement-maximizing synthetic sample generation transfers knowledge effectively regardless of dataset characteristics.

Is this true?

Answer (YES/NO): NO